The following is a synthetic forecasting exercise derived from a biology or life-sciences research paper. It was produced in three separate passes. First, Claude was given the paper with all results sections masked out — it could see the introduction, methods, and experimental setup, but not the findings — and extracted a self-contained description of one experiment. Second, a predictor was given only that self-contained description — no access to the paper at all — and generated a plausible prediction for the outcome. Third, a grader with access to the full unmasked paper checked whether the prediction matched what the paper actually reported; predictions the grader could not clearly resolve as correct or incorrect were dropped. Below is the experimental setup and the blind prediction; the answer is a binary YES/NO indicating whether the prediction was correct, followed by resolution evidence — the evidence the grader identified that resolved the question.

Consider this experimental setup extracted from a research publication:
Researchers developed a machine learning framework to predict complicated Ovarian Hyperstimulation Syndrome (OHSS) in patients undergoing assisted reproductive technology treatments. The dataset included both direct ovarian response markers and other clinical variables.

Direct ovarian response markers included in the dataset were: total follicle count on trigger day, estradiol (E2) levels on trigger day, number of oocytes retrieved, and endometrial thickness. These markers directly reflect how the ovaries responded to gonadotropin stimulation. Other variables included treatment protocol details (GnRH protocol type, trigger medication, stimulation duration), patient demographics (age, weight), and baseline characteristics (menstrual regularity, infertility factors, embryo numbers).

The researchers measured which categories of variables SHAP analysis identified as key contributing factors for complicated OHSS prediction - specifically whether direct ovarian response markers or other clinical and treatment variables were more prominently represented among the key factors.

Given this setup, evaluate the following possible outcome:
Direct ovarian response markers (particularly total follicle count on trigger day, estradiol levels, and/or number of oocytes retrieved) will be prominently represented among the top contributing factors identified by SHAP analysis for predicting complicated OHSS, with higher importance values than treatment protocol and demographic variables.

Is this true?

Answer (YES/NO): NO